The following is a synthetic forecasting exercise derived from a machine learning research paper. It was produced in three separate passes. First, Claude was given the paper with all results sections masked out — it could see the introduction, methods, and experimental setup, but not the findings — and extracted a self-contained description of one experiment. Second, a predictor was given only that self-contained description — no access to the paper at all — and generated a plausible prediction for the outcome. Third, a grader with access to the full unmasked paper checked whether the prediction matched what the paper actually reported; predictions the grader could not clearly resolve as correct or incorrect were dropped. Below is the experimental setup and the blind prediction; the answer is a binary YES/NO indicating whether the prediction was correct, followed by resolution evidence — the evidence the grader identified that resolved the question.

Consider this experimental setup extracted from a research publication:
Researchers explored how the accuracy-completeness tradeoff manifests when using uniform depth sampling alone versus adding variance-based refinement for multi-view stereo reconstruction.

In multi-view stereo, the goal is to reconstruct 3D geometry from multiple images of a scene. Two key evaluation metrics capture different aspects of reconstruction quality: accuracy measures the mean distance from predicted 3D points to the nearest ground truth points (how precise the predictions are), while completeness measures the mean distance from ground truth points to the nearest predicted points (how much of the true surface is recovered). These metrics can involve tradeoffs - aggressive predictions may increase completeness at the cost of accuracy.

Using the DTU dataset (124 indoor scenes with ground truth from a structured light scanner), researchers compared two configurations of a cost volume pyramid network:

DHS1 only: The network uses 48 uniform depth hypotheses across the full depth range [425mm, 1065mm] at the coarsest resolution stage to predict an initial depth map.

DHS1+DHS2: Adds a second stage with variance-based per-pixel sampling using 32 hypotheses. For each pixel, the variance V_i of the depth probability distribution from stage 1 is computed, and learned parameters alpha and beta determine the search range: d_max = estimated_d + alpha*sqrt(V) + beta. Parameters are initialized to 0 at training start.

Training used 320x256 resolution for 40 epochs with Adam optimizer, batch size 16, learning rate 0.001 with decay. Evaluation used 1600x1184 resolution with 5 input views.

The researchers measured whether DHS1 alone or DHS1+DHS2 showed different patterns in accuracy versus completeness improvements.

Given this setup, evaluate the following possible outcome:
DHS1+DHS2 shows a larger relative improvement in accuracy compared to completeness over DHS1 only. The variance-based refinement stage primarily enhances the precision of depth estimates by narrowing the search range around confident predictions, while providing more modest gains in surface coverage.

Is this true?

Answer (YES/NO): YES